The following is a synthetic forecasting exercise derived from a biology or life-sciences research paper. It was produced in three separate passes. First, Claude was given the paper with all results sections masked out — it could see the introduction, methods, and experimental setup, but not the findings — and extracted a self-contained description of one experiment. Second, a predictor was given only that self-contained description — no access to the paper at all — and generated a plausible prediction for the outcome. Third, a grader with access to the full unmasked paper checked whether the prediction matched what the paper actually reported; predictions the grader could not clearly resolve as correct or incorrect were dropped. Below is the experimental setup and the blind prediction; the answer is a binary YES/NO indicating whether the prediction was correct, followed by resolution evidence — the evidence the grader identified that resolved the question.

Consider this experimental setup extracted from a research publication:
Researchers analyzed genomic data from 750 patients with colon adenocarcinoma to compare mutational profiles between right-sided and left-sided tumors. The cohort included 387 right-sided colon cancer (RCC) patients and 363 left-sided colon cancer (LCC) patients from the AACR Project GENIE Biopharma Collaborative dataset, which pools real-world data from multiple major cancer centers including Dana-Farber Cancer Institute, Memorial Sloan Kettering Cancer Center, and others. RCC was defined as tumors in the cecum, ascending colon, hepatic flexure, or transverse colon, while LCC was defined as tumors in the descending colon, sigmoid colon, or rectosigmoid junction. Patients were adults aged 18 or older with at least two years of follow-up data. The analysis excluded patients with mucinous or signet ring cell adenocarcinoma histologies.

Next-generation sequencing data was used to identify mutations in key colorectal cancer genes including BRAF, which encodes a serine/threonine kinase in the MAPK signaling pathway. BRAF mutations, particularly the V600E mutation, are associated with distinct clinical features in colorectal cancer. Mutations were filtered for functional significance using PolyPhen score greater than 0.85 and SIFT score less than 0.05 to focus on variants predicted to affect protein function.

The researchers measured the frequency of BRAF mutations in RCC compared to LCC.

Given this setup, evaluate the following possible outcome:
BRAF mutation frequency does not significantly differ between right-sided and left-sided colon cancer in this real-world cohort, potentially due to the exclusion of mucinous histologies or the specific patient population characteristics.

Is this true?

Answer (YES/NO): NO